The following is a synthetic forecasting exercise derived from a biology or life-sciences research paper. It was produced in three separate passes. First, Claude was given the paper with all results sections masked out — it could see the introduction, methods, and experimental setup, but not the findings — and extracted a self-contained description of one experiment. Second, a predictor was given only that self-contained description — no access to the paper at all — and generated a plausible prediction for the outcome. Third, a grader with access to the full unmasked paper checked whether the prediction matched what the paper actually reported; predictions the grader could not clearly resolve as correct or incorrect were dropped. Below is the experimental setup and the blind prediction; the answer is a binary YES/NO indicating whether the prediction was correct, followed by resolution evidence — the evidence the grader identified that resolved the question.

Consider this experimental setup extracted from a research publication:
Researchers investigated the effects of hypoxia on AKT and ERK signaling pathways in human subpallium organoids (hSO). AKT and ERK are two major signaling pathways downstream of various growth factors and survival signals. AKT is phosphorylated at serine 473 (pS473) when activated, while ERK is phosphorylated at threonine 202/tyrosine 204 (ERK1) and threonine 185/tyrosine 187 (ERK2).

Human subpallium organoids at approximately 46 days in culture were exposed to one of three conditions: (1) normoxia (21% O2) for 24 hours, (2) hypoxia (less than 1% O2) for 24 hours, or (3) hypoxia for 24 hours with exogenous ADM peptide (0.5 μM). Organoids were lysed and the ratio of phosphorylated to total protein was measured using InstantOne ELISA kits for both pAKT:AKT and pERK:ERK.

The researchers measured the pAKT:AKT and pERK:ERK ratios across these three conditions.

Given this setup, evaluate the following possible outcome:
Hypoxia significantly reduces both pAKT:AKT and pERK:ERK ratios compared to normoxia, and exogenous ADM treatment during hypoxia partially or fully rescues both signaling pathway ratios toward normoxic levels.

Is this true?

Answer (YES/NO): NO